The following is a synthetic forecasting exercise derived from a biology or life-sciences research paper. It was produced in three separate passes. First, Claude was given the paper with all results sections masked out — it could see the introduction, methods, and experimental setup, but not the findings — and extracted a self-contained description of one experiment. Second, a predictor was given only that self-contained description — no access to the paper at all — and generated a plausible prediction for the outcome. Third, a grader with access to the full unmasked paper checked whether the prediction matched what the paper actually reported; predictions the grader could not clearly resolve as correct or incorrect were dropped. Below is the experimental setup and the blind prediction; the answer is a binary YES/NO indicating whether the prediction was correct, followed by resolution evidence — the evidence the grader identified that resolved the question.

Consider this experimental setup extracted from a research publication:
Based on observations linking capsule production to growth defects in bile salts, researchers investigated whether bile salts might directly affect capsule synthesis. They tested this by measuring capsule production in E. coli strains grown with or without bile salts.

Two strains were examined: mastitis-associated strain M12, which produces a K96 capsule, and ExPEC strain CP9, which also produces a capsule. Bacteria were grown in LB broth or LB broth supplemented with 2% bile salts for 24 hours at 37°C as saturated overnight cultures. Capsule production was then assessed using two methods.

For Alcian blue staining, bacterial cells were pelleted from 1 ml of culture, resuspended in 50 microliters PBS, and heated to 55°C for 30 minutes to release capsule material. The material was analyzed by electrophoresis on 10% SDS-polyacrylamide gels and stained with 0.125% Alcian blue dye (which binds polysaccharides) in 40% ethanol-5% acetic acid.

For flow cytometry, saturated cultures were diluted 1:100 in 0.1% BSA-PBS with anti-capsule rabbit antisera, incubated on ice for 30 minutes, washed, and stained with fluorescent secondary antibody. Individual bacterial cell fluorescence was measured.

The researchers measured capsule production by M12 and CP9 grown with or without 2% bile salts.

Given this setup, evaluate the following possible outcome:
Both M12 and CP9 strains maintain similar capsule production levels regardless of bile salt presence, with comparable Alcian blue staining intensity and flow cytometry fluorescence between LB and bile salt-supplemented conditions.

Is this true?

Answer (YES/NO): NO